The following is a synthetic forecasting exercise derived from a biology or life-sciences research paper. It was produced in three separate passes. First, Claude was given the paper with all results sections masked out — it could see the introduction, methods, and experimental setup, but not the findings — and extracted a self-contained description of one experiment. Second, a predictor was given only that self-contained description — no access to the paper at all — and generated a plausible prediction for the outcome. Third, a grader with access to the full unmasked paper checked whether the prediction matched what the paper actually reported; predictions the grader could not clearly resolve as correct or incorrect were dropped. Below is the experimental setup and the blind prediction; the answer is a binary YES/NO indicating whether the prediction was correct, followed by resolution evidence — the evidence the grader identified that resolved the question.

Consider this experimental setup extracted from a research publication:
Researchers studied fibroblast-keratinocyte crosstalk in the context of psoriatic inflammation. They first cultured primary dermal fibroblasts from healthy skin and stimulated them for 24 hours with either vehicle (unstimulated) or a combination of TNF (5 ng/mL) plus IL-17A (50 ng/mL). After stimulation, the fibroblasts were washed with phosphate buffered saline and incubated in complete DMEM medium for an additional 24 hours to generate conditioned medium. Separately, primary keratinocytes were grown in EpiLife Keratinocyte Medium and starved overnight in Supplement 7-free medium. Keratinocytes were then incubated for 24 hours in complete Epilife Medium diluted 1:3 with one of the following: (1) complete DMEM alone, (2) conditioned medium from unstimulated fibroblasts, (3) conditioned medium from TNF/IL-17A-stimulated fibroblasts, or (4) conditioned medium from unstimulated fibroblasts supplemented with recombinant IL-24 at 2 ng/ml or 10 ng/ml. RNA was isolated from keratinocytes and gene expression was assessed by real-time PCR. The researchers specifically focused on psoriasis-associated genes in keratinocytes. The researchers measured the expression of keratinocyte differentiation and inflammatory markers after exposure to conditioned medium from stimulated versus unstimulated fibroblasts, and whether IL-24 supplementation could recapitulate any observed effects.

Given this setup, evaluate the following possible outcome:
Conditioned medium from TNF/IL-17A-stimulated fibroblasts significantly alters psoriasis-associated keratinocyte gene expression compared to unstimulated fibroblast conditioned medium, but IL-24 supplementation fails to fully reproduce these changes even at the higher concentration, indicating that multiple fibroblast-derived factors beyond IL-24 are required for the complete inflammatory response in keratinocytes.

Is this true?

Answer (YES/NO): YES